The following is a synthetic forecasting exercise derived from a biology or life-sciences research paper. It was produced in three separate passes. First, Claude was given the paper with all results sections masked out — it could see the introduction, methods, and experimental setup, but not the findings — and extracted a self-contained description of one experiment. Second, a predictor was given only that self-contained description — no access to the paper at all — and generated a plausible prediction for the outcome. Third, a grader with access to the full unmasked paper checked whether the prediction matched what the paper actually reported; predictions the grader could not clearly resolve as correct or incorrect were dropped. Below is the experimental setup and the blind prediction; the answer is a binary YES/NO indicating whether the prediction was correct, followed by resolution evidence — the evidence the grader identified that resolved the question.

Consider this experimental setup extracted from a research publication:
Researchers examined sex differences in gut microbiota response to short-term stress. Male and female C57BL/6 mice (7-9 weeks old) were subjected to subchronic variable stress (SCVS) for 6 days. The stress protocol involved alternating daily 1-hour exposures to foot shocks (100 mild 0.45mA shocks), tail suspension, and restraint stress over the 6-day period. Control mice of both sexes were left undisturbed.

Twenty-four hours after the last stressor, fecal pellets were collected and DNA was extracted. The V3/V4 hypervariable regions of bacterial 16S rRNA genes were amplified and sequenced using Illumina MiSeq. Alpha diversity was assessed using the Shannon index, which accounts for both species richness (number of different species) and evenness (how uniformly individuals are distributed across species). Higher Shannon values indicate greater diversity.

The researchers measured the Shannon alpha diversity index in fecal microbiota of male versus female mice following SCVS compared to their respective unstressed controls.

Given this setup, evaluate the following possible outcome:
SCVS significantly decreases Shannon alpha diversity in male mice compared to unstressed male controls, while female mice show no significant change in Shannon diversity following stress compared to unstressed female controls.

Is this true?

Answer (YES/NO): NO